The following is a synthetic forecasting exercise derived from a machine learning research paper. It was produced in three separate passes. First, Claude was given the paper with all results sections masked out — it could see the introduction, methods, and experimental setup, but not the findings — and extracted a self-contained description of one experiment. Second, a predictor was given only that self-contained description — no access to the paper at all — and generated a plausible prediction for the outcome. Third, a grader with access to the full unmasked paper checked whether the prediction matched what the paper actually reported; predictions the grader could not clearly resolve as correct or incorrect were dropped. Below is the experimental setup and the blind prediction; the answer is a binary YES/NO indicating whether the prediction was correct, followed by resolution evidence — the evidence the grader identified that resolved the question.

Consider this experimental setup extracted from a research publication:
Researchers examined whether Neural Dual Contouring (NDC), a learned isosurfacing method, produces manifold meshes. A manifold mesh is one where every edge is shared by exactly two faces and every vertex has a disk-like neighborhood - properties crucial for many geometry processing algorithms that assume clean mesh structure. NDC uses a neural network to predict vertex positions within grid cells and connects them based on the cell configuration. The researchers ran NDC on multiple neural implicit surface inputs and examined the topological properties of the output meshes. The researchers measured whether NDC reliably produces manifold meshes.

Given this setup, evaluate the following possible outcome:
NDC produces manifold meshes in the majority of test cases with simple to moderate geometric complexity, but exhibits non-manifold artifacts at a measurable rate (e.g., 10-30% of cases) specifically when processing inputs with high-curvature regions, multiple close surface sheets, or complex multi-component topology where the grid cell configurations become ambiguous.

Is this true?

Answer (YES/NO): NO